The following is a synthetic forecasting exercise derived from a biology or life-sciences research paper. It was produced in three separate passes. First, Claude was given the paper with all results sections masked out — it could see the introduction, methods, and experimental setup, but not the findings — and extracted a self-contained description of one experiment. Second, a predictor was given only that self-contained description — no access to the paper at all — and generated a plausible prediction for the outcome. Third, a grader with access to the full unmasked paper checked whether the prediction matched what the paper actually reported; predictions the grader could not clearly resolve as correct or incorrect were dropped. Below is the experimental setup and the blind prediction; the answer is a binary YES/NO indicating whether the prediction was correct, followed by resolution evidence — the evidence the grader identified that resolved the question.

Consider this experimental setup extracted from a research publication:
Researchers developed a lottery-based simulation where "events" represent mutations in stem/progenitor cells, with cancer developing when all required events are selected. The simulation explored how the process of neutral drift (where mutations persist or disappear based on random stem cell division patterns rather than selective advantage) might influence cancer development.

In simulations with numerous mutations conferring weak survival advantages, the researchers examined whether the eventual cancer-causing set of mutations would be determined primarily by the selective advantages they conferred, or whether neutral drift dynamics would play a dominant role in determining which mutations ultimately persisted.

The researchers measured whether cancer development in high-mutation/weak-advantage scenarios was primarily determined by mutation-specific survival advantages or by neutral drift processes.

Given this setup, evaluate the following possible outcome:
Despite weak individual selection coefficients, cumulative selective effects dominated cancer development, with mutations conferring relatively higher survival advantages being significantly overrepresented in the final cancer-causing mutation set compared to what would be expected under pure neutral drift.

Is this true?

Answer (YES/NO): NO